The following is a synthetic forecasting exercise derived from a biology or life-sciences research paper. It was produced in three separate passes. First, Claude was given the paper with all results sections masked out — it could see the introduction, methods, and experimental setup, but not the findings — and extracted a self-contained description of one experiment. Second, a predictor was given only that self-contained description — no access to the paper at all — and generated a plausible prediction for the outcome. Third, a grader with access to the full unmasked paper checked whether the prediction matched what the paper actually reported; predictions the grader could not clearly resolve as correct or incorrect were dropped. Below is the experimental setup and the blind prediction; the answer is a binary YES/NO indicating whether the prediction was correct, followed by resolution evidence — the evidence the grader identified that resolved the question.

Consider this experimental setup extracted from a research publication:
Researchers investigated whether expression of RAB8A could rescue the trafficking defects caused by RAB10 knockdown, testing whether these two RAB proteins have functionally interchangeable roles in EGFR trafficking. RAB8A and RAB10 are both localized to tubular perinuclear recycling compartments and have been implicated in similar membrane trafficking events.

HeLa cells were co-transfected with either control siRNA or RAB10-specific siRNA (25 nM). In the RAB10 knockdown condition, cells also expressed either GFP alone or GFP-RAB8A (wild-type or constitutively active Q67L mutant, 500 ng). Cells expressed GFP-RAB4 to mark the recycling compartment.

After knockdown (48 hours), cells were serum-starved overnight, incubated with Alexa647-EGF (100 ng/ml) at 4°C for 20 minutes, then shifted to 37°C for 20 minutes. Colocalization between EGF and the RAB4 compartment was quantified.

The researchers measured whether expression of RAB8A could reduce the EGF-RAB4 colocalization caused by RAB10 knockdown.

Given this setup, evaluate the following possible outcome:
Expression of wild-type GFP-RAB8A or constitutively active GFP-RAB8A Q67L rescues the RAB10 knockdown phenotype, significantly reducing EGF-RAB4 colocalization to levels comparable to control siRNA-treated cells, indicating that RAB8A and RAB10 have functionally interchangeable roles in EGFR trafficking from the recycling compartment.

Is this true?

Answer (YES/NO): NO